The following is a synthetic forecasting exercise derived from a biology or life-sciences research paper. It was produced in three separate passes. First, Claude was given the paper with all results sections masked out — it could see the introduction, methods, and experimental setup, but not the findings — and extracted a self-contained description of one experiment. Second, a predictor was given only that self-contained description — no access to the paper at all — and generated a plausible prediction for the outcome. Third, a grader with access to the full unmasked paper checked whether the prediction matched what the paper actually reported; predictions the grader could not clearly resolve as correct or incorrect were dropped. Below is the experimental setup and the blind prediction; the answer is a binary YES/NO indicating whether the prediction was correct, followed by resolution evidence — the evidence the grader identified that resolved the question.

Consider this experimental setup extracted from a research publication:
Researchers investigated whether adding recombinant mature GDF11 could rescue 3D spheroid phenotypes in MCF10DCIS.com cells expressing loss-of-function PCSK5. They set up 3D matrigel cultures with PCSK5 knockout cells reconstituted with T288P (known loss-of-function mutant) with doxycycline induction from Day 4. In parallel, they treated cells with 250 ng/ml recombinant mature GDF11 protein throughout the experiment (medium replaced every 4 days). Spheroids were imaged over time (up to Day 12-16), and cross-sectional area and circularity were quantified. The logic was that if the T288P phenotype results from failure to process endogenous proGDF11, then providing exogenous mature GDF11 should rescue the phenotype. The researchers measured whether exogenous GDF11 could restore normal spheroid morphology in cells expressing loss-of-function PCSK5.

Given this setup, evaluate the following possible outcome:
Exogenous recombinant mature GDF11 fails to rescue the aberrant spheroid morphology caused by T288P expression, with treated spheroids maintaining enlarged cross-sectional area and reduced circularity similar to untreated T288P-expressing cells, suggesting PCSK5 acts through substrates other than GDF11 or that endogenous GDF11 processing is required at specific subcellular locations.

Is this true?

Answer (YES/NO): NO